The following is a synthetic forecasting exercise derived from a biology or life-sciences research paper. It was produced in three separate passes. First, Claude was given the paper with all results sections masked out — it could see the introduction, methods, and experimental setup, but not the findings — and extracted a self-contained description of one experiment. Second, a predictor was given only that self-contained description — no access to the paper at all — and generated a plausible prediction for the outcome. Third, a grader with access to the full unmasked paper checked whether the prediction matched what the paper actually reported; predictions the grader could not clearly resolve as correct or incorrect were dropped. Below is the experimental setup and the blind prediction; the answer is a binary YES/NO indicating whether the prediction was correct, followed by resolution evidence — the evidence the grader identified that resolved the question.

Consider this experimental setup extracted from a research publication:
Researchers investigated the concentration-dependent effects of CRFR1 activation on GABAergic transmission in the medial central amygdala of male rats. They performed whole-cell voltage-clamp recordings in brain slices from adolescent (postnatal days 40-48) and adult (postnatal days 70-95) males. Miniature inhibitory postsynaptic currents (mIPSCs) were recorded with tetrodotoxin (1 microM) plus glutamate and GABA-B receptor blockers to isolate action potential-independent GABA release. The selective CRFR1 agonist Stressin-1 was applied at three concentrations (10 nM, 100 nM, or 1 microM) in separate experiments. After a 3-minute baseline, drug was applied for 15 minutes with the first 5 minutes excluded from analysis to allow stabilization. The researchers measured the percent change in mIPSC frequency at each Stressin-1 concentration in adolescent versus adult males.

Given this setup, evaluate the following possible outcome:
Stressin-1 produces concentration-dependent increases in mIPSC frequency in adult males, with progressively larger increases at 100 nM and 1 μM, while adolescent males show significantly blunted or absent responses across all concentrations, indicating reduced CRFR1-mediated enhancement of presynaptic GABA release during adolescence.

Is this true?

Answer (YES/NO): NO